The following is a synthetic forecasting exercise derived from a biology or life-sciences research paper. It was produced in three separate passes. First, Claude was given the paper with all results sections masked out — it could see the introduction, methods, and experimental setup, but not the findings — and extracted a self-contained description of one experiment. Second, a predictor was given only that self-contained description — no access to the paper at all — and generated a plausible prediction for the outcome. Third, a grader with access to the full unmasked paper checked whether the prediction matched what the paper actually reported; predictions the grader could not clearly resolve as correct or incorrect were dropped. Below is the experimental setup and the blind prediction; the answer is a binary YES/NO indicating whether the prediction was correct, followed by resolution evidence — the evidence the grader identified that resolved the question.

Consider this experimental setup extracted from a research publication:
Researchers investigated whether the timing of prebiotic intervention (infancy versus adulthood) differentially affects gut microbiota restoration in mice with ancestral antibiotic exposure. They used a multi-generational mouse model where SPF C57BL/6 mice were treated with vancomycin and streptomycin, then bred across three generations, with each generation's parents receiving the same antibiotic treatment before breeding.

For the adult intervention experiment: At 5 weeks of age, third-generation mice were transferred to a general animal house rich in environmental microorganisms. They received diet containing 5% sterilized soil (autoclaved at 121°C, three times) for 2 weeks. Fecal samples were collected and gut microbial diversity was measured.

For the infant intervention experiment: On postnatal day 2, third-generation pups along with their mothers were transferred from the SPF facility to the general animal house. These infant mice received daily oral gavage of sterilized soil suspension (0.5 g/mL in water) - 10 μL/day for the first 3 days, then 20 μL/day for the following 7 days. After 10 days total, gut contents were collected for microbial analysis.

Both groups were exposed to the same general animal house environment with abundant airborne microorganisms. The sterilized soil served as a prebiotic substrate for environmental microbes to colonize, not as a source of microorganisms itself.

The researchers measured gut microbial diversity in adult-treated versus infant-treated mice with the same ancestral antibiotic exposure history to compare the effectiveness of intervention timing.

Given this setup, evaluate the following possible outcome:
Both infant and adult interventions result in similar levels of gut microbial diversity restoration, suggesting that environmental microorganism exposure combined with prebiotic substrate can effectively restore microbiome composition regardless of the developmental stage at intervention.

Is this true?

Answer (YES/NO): NO